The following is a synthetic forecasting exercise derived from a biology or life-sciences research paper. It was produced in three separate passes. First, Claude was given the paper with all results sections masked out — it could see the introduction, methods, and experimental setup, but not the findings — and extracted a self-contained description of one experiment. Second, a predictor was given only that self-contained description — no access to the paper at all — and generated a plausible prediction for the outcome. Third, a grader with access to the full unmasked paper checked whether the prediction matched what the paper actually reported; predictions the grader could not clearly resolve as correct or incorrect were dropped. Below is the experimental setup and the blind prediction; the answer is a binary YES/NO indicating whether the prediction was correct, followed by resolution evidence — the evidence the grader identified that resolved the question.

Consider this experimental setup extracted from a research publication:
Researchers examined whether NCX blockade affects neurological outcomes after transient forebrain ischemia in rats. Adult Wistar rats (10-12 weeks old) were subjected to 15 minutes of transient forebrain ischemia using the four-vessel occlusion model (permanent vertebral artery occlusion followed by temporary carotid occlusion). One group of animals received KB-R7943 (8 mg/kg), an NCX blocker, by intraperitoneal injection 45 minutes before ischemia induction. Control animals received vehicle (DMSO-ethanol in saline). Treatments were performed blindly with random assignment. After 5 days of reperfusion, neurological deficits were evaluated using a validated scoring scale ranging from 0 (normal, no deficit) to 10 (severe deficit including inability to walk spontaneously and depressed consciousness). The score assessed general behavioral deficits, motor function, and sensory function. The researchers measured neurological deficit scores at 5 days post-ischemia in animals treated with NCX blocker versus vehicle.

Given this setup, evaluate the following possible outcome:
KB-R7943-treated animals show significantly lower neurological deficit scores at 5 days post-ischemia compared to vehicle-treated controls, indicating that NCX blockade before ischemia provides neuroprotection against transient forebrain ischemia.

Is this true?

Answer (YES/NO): NO